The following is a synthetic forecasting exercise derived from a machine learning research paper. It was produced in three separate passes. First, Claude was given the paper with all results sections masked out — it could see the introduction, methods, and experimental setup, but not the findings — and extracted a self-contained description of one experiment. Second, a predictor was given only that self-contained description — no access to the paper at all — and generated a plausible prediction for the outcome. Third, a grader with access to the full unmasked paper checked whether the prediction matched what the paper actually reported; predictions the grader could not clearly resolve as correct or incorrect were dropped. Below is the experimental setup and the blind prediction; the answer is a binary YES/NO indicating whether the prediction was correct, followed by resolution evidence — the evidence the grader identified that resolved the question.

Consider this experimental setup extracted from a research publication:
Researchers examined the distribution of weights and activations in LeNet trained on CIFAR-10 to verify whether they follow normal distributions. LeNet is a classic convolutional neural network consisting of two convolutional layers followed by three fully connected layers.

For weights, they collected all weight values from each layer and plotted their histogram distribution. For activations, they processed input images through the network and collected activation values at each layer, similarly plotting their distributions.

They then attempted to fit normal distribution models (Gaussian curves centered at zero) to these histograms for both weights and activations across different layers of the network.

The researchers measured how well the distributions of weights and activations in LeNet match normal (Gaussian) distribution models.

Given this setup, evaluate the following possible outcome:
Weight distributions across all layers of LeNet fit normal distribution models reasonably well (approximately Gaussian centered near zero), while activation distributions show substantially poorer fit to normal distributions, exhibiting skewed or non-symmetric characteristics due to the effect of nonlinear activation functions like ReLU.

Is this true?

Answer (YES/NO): NO